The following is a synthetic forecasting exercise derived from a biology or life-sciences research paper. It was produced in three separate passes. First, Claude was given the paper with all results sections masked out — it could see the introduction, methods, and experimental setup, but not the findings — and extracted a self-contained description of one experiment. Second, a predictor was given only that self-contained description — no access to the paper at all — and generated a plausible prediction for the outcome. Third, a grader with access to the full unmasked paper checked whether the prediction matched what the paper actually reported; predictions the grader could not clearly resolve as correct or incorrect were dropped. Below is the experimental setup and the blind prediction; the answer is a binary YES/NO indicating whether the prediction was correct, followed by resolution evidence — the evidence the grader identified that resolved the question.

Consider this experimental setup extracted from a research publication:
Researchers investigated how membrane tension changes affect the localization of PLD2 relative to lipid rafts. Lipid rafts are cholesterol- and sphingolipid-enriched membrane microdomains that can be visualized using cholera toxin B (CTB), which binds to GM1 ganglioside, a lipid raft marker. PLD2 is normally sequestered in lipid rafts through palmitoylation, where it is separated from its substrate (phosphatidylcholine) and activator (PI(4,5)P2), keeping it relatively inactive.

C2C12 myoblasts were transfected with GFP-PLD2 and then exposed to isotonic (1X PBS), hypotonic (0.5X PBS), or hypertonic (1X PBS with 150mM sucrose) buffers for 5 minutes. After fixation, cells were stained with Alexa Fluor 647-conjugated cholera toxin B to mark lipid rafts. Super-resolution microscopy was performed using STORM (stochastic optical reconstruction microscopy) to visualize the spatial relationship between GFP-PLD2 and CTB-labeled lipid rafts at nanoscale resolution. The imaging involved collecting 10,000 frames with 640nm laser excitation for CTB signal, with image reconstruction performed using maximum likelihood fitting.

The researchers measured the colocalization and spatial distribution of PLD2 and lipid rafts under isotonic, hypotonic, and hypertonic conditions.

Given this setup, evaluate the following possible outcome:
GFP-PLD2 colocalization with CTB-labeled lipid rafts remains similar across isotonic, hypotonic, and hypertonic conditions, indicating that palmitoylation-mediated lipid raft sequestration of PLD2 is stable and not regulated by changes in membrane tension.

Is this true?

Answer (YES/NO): NO